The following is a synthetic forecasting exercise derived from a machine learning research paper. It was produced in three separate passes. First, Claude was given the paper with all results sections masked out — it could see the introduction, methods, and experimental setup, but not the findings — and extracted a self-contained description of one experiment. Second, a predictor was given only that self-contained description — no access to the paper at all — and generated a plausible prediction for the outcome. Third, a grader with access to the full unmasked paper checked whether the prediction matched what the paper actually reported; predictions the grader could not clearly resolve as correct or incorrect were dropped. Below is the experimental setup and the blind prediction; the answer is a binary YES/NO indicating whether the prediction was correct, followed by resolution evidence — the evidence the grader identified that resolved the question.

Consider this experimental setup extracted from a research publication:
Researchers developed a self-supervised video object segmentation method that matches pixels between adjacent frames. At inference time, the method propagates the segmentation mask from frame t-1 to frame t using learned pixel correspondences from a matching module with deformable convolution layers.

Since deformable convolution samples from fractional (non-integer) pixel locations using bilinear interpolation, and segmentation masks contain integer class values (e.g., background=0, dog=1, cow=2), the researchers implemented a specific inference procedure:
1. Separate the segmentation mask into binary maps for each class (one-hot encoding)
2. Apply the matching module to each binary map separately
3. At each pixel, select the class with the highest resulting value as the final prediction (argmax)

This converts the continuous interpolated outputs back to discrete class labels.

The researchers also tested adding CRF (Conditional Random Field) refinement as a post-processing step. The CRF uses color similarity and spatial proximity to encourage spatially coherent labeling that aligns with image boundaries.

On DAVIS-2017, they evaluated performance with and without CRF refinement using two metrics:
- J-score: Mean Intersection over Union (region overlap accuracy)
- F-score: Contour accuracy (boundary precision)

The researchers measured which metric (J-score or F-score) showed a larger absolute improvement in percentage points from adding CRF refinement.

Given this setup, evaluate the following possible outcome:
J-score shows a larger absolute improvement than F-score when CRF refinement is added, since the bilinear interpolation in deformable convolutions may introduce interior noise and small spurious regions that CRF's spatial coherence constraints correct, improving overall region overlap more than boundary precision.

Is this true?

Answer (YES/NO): YES